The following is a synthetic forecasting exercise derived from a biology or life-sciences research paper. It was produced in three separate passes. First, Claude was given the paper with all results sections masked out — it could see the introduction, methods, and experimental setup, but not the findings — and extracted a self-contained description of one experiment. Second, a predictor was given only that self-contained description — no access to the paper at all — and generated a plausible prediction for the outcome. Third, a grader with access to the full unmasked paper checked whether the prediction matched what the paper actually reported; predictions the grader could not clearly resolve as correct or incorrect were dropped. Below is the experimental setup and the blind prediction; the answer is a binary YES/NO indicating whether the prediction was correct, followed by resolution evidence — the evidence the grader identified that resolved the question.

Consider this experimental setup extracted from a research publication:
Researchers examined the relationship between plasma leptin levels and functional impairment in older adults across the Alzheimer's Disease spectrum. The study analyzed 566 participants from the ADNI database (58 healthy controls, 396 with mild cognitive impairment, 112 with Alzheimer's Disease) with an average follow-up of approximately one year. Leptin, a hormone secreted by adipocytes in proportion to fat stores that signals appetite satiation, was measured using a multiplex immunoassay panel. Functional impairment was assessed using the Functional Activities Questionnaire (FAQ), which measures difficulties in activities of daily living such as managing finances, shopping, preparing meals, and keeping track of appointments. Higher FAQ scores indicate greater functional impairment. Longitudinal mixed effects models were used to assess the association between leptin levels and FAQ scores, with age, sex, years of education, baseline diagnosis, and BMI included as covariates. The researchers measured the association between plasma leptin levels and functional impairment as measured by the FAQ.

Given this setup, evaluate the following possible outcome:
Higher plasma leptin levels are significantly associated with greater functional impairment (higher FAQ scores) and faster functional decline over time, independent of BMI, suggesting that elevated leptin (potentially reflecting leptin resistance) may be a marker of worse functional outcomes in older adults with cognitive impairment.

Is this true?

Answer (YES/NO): NO